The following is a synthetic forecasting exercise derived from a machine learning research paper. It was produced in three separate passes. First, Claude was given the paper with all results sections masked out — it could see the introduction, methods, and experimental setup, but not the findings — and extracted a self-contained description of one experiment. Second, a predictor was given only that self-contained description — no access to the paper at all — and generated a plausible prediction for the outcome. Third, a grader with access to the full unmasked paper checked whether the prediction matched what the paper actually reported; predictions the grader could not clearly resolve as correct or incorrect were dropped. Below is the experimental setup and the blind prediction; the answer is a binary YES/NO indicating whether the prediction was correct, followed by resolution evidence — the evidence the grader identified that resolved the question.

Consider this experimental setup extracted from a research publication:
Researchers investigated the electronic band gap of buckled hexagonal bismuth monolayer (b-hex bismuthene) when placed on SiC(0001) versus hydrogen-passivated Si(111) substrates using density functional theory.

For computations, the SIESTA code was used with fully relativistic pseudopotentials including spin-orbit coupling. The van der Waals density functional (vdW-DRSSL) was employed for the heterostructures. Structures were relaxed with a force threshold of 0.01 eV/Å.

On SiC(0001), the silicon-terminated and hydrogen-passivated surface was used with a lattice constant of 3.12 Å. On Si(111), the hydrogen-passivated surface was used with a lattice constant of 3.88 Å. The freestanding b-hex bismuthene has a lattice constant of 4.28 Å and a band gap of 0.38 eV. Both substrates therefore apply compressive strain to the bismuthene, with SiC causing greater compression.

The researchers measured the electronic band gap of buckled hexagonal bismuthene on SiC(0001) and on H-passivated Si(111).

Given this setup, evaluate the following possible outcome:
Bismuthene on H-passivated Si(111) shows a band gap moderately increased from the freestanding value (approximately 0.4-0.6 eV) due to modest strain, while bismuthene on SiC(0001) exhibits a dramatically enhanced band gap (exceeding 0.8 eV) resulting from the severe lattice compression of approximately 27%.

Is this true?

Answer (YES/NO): NO